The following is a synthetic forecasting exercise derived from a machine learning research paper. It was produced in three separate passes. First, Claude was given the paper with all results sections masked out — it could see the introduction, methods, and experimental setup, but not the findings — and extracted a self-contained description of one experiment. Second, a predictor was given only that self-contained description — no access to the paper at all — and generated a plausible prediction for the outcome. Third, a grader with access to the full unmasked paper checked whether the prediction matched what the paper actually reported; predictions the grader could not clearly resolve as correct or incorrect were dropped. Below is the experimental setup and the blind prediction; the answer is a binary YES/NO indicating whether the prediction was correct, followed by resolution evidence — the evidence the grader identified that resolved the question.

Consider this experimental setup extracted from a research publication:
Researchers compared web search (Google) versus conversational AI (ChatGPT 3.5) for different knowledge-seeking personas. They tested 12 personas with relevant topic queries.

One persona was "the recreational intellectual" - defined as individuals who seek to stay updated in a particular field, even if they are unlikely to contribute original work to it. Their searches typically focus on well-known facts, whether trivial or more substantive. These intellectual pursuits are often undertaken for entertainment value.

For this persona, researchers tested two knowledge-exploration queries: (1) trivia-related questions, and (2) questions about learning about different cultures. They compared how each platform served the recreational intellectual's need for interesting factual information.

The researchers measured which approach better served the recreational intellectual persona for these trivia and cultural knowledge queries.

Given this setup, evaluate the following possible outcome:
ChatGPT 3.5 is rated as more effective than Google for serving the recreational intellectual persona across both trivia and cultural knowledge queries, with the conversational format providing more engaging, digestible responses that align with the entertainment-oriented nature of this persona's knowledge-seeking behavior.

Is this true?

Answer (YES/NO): NO